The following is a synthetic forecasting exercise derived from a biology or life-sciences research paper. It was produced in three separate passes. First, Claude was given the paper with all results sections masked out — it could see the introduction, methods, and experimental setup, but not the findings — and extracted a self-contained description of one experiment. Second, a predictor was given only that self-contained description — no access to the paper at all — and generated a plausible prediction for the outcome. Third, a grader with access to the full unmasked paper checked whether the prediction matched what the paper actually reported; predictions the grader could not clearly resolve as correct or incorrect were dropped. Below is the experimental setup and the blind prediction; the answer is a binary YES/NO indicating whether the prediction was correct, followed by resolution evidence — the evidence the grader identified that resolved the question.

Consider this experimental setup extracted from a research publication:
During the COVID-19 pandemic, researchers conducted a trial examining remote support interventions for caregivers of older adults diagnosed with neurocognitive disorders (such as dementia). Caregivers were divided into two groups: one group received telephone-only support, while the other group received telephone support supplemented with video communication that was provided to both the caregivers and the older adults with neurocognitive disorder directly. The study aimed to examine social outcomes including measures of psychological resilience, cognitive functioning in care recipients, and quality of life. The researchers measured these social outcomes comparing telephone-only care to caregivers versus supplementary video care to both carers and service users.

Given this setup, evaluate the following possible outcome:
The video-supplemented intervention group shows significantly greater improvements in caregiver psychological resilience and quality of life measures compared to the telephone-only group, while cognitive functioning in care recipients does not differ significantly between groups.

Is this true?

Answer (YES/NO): NO